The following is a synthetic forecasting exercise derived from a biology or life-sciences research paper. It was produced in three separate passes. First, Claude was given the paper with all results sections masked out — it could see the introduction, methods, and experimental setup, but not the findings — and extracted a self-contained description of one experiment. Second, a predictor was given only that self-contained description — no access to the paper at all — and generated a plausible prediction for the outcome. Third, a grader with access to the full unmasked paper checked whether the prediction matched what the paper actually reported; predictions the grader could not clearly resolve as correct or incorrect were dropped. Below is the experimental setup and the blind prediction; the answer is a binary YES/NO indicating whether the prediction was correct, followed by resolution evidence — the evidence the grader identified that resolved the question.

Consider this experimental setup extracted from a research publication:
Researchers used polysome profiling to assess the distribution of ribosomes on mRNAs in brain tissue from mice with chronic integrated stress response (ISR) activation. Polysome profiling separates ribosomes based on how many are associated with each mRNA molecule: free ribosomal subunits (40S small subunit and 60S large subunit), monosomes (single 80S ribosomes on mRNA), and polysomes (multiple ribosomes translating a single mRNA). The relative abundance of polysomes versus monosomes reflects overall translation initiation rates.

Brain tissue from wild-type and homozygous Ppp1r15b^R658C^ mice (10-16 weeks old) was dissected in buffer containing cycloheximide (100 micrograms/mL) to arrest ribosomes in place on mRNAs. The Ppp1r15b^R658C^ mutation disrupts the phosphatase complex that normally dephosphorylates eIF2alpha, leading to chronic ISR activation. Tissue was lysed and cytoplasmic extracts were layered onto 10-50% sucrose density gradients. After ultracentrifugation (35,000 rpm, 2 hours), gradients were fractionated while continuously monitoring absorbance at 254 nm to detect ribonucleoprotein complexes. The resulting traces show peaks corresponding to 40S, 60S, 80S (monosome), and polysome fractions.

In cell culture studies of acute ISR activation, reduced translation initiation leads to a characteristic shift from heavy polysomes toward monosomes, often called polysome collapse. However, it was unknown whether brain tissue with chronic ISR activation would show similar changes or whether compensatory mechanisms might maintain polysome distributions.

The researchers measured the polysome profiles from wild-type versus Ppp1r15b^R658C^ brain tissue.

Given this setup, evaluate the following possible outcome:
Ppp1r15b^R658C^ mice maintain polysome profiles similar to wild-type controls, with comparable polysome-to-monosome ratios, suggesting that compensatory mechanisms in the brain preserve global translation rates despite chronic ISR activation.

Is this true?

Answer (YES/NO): NO